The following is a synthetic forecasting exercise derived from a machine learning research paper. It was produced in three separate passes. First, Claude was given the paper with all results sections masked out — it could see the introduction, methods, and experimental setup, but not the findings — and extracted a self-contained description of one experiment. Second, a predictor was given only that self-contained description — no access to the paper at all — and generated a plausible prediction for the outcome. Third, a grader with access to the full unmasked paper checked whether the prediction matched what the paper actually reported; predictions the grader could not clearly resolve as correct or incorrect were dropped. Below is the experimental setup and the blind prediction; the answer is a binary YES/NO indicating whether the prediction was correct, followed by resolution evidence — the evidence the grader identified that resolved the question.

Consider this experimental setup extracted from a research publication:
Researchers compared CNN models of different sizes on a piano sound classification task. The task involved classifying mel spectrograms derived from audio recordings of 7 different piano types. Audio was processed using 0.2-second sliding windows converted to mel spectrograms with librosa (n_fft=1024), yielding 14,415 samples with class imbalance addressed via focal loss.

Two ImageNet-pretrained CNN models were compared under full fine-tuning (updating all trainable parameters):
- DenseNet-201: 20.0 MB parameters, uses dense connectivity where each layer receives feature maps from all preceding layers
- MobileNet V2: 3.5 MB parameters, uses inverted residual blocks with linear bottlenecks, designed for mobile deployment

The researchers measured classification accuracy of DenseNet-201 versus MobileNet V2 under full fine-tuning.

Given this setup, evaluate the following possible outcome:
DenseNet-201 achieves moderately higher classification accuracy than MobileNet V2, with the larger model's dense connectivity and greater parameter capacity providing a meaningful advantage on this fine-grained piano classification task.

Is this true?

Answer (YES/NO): NO